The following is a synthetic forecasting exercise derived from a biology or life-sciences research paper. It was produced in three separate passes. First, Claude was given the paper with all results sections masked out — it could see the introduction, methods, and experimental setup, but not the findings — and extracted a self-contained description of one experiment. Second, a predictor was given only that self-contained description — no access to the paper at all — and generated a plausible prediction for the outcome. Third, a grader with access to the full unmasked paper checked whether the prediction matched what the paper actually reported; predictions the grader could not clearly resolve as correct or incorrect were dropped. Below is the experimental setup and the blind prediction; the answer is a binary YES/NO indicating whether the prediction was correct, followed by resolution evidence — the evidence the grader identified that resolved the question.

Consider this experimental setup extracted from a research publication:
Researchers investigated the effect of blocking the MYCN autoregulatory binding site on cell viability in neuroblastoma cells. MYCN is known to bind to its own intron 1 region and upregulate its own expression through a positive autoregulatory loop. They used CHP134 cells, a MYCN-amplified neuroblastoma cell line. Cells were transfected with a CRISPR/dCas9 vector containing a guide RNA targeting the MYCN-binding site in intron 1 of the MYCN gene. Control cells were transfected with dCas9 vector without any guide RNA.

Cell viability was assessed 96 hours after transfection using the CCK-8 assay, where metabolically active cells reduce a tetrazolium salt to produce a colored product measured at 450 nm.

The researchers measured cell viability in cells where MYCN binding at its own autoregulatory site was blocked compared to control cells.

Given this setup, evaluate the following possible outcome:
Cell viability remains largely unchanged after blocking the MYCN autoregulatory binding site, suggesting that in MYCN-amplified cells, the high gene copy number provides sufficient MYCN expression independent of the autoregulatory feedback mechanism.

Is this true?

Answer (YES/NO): NO